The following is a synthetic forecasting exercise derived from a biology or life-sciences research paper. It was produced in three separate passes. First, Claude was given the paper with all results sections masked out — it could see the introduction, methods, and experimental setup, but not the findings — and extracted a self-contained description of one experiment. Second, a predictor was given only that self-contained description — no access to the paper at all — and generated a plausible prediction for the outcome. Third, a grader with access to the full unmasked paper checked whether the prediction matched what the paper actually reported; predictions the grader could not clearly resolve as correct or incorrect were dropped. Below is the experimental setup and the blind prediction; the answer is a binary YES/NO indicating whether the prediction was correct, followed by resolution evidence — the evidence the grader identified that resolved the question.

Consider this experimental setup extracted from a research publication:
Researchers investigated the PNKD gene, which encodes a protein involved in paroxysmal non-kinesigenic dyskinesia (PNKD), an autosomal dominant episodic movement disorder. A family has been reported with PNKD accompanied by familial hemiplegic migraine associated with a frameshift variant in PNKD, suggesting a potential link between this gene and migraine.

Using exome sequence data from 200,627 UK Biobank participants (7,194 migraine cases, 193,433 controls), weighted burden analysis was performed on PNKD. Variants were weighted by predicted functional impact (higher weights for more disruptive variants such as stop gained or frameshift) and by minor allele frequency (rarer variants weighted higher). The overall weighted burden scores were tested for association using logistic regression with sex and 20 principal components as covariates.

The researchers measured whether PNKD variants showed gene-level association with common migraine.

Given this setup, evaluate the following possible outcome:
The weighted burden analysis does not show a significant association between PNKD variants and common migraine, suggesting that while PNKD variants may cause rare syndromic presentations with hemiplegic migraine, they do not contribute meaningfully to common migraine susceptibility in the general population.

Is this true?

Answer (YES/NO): YES